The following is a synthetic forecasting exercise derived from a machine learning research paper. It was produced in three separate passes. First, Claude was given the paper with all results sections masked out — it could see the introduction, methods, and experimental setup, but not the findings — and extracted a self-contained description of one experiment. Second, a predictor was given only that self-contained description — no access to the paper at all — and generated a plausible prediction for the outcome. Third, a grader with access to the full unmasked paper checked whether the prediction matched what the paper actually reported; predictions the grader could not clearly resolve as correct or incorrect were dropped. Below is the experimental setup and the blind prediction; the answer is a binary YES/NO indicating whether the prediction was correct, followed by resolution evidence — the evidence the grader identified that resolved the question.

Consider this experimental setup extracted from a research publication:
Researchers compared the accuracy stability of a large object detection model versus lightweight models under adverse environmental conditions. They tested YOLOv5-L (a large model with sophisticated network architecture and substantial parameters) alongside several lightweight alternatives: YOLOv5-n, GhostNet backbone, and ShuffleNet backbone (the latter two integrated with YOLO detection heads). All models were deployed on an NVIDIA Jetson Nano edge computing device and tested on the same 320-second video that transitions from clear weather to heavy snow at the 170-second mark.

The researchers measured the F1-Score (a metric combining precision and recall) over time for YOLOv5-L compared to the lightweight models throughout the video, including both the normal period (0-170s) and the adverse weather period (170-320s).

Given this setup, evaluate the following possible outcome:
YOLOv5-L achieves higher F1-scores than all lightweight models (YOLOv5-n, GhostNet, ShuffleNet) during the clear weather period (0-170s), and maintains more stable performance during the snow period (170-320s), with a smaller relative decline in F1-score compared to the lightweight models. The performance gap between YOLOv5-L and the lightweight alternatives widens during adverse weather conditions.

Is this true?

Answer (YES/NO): YES